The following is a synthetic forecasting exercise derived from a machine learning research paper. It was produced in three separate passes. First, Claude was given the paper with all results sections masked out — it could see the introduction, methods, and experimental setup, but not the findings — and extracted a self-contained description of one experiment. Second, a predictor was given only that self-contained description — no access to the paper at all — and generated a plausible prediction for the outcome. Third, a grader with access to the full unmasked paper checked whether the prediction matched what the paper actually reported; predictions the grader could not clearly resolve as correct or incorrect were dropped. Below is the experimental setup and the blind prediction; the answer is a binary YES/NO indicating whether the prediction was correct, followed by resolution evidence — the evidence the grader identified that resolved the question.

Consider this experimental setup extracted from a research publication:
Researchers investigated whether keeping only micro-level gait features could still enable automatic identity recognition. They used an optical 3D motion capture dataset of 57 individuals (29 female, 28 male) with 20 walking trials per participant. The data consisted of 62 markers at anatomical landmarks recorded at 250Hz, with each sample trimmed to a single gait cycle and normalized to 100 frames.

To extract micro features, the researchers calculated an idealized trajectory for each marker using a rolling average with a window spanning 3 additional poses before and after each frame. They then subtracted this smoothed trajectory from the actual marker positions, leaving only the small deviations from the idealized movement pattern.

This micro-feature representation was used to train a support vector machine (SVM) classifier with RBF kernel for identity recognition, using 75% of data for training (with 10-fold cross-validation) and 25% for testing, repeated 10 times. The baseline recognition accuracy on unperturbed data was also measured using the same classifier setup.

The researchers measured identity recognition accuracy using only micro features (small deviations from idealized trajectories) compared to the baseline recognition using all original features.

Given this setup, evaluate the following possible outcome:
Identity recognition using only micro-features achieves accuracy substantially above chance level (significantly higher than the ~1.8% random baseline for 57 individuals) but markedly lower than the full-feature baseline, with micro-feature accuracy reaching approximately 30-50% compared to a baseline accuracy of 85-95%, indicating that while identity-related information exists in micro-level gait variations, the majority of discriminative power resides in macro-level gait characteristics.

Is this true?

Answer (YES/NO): NO